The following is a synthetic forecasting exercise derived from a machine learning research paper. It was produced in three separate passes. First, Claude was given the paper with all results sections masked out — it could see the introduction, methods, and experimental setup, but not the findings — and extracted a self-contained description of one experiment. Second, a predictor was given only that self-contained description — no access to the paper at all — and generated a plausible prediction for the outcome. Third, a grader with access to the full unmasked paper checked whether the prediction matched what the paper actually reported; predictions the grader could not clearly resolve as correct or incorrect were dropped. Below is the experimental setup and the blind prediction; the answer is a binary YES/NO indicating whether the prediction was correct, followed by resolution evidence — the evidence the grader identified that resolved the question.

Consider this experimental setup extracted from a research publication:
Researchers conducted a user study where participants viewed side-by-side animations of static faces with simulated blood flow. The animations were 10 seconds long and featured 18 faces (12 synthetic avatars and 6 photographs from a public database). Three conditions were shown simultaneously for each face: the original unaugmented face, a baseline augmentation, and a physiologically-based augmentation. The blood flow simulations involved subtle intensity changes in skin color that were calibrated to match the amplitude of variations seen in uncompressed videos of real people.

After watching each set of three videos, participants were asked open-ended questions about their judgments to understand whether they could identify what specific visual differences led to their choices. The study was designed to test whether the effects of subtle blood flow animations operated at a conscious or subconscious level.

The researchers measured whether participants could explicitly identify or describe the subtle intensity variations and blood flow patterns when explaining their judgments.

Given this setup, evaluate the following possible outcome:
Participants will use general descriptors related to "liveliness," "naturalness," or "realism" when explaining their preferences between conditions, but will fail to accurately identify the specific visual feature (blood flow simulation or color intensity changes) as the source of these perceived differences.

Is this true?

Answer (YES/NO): NO